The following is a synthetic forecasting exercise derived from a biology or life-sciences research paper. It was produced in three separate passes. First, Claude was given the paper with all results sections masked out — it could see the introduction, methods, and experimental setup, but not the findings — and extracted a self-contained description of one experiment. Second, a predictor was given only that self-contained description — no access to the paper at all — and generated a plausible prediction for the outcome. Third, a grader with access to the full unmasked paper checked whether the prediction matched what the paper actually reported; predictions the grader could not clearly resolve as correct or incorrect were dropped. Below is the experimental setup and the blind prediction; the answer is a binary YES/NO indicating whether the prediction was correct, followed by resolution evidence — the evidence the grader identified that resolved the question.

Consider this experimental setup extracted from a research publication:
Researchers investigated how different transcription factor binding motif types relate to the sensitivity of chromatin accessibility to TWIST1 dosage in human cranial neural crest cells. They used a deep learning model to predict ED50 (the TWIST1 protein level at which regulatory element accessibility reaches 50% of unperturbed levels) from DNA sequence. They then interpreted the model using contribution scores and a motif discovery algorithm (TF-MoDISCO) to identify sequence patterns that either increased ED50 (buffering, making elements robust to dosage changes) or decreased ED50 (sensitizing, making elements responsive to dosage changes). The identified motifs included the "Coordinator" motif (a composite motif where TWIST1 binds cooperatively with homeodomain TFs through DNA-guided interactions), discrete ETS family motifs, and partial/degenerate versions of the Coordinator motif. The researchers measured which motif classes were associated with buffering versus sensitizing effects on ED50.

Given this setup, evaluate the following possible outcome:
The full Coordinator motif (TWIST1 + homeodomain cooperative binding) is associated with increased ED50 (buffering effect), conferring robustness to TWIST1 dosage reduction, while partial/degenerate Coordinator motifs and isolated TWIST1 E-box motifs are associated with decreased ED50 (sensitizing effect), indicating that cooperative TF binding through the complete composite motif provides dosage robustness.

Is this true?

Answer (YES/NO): NO